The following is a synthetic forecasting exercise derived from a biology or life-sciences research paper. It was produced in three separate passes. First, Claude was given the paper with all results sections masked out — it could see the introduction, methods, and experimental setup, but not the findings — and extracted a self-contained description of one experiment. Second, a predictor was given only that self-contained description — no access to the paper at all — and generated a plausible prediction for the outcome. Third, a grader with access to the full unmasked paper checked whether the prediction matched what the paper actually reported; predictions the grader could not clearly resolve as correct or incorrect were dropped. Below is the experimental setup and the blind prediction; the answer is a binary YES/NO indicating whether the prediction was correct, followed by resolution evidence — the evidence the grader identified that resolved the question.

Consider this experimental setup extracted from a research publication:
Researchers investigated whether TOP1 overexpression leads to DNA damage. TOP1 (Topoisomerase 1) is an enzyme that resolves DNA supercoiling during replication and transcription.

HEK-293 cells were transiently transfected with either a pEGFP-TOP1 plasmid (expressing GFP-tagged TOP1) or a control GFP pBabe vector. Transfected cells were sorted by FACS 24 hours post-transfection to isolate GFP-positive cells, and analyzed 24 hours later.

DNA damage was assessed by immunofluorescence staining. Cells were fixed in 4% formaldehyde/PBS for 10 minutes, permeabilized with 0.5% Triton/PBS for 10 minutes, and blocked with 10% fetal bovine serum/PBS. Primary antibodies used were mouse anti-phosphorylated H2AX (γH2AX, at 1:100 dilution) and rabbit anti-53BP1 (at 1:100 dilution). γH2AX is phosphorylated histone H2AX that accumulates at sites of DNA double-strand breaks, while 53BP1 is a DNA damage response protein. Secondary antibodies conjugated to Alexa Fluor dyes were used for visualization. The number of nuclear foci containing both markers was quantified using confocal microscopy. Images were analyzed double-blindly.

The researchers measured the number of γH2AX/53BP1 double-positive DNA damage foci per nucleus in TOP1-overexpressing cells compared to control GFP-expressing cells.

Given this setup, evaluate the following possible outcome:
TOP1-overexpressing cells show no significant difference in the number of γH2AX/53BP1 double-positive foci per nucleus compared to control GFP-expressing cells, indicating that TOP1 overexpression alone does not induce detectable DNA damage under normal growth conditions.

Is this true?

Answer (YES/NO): NO